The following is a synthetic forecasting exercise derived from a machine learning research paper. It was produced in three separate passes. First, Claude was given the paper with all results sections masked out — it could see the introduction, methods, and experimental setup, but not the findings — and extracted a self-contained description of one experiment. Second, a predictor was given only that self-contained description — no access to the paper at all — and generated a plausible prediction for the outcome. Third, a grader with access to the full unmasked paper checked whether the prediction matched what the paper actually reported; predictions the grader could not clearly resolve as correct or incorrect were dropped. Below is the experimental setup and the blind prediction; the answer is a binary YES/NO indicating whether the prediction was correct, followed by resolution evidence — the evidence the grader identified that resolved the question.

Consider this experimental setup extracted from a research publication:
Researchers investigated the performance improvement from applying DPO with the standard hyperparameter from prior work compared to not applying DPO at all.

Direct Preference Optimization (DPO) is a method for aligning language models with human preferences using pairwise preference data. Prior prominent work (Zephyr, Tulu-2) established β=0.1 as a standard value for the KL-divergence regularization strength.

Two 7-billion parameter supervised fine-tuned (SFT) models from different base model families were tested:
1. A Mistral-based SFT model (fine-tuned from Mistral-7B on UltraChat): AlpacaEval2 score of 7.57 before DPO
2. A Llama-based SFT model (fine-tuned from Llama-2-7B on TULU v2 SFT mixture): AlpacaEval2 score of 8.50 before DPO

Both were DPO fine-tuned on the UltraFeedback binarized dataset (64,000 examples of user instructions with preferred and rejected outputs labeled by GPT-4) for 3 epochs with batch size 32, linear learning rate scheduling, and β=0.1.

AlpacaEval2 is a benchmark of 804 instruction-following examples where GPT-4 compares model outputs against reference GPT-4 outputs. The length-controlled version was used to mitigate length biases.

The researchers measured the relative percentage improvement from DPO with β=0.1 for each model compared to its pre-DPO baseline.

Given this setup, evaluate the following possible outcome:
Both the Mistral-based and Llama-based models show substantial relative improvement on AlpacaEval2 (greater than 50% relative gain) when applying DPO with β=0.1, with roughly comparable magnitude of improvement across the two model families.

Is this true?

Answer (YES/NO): NO